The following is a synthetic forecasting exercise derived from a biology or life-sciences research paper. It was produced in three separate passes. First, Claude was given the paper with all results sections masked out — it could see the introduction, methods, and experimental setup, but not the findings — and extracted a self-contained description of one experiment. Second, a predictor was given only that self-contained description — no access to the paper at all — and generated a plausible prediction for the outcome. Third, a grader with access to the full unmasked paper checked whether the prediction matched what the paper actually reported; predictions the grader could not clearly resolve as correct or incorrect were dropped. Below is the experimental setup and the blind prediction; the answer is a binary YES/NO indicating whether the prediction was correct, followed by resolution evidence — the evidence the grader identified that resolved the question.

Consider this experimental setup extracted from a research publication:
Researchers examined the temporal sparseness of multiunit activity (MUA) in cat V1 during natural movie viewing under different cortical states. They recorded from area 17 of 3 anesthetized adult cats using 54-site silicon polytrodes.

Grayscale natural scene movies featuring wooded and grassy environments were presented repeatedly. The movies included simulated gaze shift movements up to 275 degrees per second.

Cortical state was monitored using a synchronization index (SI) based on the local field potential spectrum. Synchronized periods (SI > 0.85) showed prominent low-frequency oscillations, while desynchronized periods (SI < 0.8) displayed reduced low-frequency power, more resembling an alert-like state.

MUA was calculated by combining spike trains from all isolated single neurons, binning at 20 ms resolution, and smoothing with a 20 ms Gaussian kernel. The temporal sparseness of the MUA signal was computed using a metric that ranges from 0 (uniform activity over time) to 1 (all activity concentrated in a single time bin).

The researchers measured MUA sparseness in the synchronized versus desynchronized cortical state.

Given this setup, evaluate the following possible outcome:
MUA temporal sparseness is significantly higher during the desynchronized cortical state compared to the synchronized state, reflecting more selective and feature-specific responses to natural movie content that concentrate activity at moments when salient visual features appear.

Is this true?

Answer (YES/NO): NO